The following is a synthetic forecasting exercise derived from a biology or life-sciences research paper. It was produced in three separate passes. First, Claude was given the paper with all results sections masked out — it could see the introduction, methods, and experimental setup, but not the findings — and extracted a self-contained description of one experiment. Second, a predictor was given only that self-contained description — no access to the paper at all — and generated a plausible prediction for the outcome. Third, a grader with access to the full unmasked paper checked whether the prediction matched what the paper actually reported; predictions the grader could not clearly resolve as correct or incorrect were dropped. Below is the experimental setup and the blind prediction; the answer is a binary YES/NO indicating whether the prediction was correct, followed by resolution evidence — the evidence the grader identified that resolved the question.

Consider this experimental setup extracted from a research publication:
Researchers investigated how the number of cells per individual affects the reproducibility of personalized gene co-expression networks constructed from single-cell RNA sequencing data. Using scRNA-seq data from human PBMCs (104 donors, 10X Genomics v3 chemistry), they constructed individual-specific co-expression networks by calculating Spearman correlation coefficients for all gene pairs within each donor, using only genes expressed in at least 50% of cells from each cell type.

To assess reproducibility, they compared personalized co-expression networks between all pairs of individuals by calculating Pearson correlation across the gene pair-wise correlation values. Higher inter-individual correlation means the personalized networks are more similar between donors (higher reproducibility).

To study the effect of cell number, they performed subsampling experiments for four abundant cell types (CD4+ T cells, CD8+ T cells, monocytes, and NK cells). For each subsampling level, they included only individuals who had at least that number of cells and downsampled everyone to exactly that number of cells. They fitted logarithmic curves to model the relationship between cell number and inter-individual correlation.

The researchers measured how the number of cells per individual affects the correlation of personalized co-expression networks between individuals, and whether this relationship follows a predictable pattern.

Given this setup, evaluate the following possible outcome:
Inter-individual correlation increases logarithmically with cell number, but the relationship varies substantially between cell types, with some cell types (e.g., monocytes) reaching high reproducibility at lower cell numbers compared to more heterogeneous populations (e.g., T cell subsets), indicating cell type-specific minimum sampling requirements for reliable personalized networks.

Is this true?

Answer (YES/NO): NO